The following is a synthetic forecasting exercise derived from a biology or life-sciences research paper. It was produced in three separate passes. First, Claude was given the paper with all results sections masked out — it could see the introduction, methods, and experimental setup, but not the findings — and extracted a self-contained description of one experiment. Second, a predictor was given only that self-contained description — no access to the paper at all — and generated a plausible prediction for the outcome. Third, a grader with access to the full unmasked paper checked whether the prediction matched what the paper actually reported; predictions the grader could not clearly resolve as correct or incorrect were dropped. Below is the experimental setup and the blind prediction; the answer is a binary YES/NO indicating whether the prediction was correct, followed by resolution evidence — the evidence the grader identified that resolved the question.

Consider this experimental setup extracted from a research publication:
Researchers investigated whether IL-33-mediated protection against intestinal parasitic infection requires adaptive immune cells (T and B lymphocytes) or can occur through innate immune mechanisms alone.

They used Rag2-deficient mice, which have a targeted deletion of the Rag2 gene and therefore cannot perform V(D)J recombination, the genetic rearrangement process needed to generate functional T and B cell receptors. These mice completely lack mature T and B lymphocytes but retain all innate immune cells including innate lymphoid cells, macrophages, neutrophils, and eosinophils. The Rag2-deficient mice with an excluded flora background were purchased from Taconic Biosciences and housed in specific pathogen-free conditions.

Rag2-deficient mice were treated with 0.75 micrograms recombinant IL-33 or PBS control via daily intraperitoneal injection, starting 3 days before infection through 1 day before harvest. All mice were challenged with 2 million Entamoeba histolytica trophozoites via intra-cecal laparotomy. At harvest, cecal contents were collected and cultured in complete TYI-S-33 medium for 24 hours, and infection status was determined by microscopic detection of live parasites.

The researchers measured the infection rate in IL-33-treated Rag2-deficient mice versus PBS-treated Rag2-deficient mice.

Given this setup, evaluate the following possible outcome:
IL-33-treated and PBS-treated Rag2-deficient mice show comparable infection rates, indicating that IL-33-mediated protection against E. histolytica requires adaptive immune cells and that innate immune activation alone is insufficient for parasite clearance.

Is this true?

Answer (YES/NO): NO